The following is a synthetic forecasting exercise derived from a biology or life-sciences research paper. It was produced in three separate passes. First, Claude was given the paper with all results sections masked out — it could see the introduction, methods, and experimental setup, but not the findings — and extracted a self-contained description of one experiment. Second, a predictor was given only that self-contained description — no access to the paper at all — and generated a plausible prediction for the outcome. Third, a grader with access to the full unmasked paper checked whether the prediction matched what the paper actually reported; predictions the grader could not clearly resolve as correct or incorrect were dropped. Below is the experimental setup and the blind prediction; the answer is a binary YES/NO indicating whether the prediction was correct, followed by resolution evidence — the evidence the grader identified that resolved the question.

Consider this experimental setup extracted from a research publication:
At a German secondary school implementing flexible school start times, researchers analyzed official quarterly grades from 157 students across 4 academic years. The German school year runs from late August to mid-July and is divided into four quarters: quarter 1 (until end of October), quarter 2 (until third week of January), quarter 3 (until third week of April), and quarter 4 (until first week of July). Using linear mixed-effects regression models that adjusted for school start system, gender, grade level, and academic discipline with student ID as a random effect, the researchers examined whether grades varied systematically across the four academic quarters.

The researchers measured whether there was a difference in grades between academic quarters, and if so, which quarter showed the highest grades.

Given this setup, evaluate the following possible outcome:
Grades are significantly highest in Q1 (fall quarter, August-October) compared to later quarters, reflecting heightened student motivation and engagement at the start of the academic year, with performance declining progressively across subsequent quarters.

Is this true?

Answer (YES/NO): NO